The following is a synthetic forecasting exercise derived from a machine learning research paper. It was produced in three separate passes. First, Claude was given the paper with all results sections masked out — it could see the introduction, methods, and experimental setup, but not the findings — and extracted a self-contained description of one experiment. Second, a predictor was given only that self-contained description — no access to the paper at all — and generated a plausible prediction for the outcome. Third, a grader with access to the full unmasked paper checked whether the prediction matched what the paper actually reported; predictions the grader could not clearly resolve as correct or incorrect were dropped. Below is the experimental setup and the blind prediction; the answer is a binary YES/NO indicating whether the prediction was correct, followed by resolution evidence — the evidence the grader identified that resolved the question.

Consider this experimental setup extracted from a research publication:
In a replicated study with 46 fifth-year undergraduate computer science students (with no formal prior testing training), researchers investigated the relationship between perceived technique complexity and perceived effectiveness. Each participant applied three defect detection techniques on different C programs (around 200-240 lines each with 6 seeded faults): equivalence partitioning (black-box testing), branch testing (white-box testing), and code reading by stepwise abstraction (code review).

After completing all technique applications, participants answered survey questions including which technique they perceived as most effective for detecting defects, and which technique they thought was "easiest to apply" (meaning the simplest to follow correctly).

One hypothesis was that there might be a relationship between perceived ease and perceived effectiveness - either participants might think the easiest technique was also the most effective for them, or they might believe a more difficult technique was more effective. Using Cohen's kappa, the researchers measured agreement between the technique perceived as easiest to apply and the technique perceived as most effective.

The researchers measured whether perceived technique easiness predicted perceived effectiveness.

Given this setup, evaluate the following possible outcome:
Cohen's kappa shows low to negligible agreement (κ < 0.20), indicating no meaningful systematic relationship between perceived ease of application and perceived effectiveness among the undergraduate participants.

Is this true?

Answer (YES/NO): NO